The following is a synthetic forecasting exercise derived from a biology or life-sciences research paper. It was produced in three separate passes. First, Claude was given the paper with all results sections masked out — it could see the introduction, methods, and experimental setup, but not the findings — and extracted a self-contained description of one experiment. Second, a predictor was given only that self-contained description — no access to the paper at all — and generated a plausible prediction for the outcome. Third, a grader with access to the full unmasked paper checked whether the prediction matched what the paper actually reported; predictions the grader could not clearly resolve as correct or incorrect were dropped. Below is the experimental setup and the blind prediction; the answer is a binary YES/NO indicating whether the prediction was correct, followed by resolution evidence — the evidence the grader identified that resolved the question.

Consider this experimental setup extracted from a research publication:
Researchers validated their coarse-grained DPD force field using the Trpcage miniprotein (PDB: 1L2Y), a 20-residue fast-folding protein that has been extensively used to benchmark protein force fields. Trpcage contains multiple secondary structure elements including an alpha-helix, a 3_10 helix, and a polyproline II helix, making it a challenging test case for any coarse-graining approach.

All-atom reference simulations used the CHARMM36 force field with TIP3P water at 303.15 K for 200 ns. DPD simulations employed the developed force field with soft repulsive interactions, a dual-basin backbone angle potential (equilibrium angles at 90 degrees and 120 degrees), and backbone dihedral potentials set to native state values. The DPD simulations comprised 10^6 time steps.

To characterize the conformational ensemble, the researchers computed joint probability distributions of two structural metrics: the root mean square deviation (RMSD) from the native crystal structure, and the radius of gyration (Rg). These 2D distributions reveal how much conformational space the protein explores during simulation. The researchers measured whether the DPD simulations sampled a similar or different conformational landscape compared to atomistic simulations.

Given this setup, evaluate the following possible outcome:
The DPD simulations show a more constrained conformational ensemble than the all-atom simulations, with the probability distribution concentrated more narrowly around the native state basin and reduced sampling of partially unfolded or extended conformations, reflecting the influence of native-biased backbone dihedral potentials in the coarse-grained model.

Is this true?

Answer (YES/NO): NO